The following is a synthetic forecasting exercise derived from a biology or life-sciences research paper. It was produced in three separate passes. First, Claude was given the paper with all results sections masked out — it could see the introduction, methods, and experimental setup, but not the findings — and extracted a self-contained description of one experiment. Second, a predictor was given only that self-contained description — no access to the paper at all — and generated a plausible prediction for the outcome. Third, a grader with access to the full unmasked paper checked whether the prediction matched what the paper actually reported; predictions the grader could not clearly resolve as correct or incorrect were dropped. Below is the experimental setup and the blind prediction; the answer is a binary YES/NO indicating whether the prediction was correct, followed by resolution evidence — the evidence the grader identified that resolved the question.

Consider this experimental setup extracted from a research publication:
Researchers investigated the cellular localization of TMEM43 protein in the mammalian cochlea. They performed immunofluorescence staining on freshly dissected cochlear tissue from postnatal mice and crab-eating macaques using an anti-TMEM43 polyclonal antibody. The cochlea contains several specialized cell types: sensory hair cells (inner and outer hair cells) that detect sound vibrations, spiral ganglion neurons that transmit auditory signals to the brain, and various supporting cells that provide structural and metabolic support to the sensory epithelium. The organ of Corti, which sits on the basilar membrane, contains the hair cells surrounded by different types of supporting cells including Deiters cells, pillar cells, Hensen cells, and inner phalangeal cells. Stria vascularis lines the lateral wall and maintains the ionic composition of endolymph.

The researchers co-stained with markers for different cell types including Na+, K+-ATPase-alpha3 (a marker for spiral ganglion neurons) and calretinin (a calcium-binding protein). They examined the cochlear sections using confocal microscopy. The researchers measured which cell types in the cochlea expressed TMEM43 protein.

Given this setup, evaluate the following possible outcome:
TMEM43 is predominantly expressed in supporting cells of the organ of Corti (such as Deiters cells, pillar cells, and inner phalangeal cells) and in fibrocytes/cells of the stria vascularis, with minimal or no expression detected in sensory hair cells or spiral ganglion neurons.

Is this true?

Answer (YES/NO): NO